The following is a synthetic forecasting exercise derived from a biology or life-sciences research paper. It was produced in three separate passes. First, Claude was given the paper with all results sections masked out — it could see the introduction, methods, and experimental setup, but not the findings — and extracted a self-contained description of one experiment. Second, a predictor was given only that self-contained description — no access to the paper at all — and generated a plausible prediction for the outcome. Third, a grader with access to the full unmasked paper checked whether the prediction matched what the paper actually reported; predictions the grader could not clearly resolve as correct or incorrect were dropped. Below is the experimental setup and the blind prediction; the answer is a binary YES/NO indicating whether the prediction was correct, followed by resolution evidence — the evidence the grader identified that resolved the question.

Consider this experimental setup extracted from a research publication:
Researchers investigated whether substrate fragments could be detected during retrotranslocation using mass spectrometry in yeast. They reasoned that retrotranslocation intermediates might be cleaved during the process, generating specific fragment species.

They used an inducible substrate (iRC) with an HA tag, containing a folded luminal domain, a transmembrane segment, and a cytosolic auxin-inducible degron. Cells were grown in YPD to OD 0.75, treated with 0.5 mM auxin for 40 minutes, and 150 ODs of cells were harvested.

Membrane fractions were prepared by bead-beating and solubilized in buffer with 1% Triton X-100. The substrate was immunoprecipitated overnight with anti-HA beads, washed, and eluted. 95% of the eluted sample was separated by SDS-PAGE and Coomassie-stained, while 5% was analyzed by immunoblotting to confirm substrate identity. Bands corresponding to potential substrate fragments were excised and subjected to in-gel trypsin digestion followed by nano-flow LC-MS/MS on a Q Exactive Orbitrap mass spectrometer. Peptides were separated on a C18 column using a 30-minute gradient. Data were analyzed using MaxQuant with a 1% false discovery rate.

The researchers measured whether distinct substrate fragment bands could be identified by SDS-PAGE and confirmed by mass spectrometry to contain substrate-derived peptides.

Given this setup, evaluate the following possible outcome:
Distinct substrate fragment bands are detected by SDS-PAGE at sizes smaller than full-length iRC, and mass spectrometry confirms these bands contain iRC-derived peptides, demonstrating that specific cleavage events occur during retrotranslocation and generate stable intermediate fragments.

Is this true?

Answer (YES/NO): YES